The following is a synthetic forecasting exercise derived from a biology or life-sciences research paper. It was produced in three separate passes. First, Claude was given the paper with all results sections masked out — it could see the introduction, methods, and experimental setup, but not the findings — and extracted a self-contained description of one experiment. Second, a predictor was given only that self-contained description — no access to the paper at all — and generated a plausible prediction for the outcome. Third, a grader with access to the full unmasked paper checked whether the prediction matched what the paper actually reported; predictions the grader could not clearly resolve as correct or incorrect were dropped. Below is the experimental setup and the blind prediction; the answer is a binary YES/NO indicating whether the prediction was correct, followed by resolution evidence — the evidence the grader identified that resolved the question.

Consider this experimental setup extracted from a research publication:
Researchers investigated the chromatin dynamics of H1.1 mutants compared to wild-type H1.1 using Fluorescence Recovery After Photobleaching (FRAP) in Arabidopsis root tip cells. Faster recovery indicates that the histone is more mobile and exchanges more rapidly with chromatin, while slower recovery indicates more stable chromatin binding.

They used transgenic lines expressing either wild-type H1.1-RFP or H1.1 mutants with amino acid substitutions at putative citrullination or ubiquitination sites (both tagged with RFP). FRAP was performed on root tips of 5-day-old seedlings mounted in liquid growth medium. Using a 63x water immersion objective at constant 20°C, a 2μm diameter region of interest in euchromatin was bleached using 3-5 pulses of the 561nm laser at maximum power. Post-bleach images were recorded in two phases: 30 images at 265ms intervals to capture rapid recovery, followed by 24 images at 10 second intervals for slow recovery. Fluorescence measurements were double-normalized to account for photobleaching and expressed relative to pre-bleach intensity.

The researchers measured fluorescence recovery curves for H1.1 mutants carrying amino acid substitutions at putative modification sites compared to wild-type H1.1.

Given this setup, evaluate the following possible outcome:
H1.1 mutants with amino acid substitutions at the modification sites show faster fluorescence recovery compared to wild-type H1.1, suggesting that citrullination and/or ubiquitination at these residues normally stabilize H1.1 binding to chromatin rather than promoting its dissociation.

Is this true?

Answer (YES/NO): NO